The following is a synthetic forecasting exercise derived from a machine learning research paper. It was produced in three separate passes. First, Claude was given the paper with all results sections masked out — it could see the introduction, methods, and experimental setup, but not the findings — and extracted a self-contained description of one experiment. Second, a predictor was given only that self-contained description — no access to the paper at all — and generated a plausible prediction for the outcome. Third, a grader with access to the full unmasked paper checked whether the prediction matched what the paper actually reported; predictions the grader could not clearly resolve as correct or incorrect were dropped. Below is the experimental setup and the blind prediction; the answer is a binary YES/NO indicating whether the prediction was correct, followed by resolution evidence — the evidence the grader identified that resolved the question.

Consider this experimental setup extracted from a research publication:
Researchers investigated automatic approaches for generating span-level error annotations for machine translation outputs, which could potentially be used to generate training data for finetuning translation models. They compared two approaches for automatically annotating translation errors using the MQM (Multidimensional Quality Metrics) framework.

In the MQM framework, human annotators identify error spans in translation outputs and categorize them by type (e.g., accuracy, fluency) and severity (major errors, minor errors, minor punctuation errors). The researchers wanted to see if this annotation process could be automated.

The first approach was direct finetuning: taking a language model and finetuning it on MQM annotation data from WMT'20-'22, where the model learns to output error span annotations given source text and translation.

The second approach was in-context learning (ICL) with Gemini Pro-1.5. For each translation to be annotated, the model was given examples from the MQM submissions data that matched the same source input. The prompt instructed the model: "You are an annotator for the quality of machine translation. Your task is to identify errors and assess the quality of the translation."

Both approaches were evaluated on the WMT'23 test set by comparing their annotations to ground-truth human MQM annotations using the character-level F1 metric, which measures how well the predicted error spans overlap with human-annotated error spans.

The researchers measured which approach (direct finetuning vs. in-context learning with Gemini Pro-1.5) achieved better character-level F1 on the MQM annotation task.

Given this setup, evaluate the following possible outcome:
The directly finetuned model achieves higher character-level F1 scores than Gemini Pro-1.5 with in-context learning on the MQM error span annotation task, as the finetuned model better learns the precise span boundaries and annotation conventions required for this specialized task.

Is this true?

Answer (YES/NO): NO